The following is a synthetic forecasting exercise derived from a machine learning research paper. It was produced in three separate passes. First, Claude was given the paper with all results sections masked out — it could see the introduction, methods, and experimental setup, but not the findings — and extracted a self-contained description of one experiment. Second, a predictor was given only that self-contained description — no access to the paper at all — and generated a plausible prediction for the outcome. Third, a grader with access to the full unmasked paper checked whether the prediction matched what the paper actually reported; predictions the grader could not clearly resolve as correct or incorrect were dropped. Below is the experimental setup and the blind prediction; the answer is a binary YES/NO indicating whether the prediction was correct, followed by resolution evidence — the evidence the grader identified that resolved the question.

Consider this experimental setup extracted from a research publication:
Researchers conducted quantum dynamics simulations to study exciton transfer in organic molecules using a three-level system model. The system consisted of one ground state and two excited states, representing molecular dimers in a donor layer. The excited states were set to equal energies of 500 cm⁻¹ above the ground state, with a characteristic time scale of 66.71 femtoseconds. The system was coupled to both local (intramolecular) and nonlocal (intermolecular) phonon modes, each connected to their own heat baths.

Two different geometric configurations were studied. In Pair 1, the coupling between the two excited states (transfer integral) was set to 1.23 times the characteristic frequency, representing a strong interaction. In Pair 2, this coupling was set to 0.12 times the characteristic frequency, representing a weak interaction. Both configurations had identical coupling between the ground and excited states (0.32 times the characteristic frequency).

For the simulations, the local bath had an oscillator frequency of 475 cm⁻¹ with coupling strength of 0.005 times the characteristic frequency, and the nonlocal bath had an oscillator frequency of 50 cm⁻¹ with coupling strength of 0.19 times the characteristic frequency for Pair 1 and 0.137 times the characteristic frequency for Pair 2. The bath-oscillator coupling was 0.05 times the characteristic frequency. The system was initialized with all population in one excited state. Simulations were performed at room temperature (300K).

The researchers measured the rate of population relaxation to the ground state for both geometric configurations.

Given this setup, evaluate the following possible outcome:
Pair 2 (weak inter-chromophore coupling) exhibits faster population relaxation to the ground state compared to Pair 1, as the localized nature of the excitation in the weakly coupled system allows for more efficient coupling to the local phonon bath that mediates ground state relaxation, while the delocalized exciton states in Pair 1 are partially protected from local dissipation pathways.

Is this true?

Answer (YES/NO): YES